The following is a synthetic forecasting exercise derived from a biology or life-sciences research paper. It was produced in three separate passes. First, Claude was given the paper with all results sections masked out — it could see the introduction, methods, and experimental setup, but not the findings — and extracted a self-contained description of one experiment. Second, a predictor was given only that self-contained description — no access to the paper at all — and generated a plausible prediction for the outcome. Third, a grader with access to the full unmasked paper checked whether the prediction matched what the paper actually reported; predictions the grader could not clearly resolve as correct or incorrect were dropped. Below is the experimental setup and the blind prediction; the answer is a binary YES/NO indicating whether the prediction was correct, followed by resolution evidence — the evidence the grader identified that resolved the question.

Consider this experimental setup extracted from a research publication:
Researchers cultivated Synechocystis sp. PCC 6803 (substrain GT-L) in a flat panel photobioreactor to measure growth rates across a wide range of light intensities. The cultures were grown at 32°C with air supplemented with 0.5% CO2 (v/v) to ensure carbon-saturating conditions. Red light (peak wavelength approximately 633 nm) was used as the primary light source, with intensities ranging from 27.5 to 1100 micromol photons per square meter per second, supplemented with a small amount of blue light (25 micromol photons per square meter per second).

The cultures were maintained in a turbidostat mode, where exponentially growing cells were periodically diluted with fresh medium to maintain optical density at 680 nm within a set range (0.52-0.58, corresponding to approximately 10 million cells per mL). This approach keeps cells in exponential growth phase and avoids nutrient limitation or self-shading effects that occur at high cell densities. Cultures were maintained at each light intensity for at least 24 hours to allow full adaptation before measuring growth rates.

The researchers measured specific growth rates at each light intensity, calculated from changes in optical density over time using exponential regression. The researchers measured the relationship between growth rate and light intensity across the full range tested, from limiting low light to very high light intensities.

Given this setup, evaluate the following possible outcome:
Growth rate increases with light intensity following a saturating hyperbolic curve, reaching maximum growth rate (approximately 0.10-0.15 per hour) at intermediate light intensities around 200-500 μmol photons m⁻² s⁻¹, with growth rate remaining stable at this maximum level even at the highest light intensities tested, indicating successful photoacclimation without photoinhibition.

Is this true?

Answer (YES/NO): NO